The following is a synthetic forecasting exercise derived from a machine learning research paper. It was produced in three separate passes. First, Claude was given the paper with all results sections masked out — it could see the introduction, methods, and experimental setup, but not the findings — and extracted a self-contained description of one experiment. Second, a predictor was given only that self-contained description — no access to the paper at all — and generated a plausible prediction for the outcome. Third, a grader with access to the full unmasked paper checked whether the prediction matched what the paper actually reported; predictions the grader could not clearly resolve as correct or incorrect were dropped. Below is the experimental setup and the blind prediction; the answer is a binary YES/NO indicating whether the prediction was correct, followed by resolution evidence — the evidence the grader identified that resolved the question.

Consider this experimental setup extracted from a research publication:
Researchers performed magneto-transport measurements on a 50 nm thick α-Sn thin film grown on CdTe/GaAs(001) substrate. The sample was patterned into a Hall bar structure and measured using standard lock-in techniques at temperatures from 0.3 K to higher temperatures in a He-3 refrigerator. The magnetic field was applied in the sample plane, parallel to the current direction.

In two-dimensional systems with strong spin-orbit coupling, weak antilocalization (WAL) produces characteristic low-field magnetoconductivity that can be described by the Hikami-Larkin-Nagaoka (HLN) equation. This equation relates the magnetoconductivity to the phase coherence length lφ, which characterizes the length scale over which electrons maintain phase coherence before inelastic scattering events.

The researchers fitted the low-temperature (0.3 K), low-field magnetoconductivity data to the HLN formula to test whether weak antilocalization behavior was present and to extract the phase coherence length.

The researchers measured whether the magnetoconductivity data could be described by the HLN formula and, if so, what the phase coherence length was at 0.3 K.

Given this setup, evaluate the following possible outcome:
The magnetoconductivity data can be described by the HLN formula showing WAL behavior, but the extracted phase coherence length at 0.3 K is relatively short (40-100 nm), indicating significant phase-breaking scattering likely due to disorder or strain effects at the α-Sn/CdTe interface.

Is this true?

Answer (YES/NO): YES